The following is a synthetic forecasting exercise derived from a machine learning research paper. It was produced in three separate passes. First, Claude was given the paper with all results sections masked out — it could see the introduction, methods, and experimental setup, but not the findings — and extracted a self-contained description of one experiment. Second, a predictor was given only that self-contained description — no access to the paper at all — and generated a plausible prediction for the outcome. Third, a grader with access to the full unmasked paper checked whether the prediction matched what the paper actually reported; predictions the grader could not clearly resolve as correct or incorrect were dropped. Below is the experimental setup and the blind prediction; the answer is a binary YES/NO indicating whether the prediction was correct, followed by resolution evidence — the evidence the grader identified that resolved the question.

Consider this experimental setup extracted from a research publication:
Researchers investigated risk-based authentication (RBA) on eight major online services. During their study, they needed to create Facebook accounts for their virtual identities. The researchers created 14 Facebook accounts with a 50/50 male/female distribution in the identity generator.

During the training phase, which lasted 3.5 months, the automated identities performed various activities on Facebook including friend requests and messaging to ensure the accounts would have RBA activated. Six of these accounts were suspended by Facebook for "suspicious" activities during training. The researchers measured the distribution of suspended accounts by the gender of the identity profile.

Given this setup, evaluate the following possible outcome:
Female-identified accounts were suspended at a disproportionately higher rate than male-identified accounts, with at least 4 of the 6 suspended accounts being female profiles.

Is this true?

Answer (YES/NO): NO